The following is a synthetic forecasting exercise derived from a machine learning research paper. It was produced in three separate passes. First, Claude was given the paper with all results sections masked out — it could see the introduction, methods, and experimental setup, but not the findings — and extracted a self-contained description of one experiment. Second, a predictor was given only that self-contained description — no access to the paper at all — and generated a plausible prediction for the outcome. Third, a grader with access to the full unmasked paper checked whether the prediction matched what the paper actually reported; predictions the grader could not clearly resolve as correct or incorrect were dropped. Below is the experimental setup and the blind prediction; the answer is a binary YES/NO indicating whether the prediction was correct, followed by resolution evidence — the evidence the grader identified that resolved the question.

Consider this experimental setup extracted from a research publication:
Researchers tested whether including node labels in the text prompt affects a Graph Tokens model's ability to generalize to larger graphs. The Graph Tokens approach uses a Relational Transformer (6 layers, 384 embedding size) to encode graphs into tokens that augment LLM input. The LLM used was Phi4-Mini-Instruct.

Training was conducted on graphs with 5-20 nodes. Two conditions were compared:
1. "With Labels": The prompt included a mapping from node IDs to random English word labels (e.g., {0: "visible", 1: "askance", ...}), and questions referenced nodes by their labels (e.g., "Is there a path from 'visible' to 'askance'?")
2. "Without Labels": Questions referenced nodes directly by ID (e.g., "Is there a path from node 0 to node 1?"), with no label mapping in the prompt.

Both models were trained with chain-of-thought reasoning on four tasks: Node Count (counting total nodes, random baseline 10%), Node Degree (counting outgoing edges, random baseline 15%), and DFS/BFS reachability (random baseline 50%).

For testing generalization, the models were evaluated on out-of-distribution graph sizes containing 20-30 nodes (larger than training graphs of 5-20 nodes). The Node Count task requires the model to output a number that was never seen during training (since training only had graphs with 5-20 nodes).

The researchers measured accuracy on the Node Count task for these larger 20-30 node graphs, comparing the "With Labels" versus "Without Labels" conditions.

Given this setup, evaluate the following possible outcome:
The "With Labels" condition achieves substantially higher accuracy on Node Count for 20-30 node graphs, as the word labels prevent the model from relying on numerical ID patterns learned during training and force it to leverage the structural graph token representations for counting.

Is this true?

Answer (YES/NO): YES